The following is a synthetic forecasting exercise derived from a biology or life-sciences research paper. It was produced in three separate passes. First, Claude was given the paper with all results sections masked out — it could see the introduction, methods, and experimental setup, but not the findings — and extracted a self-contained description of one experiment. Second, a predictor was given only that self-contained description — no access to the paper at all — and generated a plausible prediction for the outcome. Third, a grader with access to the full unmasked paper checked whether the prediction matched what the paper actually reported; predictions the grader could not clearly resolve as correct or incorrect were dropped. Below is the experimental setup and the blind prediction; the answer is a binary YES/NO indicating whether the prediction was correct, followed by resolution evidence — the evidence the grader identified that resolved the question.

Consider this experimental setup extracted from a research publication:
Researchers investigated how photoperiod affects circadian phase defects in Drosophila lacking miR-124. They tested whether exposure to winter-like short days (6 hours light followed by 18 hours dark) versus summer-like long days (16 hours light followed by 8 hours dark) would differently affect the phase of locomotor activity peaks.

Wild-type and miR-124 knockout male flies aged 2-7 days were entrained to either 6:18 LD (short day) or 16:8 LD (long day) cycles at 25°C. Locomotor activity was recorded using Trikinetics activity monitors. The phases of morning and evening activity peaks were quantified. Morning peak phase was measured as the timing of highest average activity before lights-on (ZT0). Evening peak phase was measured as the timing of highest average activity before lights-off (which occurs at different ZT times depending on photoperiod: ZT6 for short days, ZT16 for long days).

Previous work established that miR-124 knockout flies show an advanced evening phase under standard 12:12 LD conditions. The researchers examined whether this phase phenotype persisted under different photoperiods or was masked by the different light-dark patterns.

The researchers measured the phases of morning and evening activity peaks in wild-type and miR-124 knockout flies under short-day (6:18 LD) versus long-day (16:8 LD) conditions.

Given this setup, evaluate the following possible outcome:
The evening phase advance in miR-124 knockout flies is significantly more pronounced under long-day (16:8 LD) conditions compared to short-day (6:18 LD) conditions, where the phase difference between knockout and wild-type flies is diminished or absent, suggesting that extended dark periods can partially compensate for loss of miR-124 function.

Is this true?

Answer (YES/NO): NO